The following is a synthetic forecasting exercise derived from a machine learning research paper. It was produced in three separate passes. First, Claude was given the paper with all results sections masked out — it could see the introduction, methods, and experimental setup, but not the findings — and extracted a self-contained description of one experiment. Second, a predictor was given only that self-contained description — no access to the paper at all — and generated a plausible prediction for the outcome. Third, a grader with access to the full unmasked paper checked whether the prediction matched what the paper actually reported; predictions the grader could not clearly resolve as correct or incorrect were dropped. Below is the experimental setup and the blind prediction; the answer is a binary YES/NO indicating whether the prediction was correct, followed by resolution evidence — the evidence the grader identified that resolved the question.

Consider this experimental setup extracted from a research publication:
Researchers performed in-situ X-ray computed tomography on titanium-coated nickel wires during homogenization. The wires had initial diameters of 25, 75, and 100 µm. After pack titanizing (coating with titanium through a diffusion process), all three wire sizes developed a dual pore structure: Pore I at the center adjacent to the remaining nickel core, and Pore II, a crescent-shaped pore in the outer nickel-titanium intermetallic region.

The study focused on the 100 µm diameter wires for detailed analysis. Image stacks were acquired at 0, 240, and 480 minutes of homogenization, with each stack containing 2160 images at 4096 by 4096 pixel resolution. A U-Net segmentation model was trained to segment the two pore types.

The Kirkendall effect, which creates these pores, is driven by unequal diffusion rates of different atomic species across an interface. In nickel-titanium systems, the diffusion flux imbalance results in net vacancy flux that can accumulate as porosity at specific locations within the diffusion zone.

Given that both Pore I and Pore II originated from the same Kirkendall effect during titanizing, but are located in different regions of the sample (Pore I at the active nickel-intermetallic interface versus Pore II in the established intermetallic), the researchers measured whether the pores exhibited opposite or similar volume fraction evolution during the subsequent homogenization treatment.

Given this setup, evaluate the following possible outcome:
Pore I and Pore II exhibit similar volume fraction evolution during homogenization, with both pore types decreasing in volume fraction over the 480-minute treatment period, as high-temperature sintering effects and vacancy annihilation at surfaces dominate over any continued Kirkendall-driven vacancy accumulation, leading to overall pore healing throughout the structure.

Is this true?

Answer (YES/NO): NO